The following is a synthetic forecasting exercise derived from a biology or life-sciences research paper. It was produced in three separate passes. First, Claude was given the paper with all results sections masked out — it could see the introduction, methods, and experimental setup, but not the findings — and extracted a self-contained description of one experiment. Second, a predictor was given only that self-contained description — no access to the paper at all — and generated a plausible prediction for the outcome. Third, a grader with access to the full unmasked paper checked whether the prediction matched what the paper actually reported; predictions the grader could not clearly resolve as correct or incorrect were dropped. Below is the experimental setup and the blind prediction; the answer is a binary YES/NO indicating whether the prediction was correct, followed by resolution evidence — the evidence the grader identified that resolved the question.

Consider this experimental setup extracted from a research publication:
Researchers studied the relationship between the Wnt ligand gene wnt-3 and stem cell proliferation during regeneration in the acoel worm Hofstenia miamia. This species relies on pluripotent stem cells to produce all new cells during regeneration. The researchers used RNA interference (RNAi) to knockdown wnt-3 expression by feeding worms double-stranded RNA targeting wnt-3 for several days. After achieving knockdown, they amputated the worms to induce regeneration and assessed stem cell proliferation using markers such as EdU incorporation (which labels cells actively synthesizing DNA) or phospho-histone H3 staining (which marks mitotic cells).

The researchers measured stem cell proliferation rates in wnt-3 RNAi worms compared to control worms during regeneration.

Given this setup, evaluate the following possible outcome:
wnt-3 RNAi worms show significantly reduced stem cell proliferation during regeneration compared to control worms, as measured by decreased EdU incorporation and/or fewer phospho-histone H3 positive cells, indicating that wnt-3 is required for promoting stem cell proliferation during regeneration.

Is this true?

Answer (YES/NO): YES